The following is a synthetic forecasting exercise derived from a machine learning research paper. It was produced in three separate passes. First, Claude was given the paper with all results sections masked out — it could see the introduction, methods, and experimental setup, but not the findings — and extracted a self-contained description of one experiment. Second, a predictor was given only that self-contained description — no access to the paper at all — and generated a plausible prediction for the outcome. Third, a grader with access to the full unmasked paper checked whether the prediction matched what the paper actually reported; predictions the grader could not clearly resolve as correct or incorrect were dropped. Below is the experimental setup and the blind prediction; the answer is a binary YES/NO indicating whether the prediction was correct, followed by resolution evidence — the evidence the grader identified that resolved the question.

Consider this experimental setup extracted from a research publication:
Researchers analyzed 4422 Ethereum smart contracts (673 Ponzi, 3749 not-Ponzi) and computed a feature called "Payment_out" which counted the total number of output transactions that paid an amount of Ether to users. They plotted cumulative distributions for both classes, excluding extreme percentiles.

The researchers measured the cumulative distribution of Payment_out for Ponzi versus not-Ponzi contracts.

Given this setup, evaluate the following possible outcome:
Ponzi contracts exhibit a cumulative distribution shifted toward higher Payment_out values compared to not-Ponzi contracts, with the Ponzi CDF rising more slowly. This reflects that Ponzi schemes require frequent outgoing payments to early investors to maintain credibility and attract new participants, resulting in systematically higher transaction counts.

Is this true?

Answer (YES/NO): NO